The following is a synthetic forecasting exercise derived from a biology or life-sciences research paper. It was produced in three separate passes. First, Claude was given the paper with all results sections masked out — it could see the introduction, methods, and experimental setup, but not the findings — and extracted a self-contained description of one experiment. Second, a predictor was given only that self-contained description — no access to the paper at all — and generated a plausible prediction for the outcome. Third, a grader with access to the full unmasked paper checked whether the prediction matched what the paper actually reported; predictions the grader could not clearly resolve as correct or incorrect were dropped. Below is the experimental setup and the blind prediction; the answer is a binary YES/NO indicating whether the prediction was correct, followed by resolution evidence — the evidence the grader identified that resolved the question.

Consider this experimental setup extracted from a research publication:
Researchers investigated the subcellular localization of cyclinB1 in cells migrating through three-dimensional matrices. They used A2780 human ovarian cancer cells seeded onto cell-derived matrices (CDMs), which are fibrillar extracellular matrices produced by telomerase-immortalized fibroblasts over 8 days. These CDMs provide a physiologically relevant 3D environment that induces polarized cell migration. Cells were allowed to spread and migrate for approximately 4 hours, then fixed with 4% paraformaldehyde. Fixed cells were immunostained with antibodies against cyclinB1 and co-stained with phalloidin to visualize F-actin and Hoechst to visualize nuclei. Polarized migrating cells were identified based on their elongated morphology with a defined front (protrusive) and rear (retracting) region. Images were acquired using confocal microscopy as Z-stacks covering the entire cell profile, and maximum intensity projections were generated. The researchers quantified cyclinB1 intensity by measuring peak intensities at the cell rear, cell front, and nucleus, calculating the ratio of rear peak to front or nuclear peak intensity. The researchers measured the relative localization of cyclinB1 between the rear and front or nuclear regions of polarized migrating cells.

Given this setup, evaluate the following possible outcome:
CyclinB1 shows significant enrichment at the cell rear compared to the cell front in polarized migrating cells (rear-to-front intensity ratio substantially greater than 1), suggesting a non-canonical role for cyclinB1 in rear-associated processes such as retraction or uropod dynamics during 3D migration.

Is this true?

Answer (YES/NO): YES